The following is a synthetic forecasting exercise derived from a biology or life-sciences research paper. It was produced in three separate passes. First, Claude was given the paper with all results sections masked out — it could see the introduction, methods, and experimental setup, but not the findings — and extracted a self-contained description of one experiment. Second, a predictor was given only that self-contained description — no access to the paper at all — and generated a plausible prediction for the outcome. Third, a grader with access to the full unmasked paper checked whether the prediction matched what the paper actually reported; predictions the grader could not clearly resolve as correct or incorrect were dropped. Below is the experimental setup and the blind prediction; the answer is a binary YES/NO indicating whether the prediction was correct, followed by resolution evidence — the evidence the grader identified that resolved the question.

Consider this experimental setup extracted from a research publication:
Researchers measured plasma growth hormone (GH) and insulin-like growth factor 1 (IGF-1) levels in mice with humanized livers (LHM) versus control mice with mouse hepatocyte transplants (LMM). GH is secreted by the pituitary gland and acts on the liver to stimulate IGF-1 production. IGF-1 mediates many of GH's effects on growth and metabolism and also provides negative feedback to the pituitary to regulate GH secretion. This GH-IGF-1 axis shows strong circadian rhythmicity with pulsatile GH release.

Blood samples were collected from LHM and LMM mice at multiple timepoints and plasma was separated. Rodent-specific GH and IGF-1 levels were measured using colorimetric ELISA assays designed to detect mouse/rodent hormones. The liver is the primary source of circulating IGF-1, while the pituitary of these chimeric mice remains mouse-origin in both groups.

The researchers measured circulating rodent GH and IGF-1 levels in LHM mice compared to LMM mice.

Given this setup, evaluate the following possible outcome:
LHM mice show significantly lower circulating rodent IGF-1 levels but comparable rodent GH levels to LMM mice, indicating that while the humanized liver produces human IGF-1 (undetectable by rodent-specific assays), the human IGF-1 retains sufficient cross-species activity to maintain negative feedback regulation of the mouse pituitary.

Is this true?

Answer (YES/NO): NO